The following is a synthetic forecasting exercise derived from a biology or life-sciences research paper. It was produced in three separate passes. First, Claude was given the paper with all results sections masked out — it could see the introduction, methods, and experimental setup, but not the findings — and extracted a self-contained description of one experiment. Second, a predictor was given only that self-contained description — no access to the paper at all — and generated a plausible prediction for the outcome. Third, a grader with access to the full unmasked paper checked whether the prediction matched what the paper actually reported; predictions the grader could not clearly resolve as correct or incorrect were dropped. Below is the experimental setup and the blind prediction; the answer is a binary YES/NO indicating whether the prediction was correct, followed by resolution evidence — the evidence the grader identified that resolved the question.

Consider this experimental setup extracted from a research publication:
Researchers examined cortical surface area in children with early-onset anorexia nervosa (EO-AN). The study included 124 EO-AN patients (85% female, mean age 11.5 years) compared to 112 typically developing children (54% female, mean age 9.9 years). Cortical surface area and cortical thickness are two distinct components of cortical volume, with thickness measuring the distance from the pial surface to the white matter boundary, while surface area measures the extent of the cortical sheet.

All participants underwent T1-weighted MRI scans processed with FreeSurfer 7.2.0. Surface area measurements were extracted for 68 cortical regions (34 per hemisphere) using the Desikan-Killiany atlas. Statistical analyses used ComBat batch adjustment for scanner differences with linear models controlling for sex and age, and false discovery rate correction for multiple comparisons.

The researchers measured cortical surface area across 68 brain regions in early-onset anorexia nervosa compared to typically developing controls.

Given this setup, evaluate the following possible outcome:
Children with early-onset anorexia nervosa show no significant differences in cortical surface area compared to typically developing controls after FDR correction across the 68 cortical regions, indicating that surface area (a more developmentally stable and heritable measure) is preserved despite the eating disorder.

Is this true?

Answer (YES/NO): YES